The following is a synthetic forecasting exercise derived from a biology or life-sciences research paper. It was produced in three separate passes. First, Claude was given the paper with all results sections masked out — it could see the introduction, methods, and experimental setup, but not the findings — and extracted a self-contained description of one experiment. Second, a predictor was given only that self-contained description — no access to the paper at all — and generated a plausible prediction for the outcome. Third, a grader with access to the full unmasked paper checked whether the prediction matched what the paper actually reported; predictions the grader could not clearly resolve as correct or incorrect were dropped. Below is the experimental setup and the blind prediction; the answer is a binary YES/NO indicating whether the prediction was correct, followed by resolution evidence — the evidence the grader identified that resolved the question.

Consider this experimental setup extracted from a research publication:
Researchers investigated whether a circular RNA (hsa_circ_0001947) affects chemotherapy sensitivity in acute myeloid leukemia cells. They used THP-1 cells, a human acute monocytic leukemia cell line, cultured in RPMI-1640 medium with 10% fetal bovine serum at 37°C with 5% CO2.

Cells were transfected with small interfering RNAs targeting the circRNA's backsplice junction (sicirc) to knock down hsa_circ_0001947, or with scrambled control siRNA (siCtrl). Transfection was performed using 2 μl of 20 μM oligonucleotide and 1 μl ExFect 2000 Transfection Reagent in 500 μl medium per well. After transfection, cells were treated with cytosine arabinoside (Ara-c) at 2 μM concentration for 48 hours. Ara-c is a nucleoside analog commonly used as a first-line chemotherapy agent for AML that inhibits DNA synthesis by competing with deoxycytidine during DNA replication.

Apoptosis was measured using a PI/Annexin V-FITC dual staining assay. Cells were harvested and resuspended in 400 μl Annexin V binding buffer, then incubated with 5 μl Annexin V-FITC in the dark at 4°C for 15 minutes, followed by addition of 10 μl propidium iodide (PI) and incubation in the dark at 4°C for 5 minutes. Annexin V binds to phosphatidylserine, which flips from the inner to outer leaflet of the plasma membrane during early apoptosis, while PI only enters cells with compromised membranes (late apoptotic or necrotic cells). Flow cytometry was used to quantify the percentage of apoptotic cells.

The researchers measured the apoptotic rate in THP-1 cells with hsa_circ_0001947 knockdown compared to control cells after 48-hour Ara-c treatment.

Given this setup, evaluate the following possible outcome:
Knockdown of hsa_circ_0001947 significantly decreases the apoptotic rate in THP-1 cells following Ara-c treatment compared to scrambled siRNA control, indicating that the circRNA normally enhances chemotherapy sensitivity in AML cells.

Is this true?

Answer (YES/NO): YES